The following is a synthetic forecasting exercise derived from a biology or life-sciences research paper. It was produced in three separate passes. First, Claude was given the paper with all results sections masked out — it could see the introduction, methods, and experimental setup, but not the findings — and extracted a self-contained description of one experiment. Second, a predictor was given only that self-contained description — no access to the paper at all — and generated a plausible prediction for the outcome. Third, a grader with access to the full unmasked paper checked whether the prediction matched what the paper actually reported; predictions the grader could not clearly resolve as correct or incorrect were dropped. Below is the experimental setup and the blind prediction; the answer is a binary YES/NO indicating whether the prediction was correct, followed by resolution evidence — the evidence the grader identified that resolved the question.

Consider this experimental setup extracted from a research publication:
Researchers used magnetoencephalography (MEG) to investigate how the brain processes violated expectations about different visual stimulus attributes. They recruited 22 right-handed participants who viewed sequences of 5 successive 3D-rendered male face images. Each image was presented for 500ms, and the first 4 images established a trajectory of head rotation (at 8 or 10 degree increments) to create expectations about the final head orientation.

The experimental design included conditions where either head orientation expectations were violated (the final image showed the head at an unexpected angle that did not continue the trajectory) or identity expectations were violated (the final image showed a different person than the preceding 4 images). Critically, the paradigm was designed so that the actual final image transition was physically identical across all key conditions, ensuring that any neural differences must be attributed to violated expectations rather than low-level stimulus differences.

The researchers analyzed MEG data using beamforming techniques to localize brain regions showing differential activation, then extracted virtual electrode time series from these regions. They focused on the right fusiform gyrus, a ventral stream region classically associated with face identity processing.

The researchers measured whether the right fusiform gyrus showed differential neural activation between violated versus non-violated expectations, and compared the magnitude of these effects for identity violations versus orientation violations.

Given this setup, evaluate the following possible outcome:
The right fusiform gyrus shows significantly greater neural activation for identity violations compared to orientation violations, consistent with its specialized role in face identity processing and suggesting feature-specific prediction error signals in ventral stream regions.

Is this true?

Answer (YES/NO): YES